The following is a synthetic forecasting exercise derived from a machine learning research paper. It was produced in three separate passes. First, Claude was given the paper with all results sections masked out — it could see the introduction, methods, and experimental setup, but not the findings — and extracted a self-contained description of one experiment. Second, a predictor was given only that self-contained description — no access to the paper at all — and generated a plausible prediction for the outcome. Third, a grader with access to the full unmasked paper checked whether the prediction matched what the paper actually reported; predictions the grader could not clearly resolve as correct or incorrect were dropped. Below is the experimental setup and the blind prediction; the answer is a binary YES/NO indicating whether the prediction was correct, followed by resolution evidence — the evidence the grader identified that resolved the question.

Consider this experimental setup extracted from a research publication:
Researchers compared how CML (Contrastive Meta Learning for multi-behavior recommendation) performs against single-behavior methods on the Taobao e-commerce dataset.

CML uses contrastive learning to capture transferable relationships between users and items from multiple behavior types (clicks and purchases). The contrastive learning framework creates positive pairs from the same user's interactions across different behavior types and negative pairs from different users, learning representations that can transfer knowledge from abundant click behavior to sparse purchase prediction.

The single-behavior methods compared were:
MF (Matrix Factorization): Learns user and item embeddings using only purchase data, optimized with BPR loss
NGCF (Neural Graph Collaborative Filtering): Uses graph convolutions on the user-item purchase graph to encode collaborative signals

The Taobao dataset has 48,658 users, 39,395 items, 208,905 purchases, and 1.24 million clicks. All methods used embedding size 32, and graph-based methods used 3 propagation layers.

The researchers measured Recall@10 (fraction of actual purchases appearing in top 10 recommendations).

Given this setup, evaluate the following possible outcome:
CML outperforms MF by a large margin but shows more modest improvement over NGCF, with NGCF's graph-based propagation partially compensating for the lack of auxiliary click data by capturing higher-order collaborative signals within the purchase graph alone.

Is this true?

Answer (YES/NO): NO